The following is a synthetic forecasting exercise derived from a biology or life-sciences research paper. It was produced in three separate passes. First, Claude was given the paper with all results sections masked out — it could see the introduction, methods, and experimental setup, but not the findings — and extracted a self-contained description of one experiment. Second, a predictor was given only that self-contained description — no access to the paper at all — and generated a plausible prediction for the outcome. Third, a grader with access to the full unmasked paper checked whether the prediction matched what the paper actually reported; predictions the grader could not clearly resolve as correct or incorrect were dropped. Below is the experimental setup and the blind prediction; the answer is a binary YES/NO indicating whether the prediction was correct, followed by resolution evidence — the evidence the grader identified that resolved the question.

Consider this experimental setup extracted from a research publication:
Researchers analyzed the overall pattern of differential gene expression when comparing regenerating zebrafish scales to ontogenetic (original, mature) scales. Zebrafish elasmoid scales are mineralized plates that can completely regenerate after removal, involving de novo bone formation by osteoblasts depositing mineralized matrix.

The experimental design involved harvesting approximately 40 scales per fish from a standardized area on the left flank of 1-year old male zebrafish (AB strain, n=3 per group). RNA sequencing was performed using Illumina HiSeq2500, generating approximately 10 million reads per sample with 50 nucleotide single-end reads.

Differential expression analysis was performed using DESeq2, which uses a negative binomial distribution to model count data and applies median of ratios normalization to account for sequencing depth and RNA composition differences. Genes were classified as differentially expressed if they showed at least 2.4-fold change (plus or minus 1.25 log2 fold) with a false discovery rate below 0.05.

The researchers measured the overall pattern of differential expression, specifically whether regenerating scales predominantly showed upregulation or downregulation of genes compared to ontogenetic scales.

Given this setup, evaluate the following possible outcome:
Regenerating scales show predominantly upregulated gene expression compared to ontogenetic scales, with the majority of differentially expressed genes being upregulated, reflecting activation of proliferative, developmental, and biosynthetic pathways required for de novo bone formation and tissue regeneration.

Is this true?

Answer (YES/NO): YES